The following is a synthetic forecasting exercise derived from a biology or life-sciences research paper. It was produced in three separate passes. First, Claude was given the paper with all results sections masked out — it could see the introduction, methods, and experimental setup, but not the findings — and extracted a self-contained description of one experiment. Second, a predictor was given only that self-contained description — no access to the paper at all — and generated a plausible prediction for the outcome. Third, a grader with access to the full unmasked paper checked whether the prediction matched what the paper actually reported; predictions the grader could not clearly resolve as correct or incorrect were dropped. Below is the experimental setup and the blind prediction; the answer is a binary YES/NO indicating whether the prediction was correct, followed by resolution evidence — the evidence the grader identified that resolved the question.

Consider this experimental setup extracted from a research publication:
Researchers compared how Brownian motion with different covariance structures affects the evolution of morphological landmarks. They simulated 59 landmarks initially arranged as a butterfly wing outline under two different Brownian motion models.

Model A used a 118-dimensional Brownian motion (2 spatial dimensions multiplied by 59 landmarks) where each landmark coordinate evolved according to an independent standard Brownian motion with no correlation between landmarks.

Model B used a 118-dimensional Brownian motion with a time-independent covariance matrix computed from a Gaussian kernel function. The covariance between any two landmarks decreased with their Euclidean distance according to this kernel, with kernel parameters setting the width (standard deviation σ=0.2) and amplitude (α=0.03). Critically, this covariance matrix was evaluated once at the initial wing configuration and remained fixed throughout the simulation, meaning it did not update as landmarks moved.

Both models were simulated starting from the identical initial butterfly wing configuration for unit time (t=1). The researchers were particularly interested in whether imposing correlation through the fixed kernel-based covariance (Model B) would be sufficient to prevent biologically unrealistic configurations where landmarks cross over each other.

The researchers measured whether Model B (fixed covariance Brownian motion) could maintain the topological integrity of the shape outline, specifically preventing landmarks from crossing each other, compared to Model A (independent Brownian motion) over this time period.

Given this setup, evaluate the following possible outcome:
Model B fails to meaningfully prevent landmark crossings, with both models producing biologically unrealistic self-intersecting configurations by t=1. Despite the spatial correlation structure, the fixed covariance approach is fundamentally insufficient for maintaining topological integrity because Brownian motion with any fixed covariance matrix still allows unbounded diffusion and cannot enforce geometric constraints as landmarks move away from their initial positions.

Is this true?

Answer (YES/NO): YES